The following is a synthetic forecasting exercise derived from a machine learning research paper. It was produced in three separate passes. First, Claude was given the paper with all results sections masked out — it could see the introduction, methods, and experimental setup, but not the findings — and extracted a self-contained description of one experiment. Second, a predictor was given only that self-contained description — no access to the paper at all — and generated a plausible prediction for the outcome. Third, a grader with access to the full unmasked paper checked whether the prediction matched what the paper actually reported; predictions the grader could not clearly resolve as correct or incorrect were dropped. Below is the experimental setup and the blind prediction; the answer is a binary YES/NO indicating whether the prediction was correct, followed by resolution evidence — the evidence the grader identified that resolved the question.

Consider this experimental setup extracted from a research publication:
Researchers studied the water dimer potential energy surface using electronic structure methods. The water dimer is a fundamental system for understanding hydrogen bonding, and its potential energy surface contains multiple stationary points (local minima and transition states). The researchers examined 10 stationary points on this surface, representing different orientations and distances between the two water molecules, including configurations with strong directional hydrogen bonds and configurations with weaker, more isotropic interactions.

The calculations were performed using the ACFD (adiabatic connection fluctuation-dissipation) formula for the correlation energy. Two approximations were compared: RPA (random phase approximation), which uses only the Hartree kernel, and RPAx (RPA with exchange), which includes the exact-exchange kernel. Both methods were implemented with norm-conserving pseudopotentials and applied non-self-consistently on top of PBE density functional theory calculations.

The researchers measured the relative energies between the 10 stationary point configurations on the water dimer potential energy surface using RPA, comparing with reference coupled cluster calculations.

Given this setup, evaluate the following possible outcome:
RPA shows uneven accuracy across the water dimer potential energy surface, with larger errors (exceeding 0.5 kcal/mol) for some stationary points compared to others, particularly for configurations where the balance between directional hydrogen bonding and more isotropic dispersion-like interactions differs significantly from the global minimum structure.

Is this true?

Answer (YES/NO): NO